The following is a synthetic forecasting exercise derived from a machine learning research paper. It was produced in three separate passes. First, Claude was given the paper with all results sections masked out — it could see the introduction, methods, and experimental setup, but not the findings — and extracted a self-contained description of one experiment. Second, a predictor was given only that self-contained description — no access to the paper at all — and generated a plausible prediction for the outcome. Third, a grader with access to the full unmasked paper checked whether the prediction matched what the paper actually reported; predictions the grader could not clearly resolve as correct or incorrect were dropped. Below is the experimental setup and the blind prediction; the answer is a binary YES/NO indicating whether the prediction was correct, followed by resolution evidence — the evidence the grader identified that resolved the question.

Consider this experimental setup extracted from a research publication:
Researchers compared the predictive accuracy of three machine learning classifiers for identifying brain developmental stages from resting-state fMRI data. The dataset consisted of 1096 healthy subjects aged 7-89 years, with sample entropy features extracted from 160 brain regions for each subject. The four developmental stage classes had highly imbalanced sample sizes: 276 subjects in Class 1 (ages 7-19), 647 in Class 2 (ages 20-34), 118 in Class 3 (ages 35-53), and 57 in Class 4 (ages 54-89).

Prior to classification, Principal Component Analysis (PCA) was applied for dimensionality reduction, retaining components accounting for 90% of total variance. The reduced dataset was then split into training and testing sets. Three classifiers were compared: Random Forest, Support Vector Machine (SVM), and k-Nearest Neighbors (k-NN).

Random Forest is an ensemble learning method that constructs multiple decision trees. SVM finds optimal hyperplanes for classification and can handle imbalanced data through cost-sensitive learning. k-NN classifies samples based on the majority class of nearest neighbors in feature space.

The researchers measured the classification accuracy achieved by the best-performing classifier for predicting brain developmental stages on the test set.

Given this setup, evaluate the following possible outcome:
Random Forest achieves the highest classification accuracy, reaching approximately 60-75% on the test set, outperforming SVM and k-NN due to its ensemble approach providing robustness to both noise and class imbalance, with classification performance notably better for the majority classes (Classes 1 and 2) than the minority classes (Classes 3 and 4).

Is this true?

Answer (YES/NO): NO